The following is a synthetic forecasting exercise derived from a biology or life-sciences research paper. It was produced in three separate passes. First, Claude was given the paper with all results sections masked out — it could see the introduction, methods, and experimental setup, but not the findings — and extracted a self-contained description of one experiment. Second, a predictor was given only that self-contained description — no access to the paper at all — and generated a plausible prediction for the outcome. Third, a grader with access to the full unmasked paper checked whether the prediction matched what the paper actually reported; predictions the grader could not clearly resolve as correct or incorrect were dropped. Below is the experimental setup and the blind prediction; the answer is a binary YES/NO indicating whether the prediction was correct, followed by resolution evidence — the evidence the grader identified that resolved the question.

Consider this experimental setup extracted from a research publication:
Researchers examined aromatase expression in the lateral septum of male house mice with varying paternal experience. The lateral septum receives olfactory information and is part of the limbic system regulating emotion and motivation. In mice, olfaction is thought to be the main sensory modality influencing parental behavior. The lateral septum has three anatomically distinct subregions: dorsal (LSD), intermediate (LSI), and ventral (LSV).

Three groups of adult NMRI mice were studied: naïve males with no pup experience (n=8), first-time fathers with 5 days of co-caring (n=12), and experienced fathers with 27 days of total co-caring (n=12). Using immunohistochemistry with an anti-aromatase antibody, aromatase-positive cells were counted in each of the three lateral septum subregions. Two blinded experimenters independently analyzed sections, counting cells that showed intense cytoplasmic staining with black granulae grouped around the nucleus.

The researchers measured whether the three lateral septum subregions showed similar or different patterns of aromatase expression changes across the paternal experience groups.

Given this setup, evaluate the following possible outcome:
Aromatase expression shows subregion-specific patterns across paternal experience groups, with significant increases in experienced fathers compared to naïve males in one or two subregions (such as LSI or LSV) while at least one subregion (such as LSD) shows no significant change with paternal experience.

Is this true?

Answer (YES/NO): NO